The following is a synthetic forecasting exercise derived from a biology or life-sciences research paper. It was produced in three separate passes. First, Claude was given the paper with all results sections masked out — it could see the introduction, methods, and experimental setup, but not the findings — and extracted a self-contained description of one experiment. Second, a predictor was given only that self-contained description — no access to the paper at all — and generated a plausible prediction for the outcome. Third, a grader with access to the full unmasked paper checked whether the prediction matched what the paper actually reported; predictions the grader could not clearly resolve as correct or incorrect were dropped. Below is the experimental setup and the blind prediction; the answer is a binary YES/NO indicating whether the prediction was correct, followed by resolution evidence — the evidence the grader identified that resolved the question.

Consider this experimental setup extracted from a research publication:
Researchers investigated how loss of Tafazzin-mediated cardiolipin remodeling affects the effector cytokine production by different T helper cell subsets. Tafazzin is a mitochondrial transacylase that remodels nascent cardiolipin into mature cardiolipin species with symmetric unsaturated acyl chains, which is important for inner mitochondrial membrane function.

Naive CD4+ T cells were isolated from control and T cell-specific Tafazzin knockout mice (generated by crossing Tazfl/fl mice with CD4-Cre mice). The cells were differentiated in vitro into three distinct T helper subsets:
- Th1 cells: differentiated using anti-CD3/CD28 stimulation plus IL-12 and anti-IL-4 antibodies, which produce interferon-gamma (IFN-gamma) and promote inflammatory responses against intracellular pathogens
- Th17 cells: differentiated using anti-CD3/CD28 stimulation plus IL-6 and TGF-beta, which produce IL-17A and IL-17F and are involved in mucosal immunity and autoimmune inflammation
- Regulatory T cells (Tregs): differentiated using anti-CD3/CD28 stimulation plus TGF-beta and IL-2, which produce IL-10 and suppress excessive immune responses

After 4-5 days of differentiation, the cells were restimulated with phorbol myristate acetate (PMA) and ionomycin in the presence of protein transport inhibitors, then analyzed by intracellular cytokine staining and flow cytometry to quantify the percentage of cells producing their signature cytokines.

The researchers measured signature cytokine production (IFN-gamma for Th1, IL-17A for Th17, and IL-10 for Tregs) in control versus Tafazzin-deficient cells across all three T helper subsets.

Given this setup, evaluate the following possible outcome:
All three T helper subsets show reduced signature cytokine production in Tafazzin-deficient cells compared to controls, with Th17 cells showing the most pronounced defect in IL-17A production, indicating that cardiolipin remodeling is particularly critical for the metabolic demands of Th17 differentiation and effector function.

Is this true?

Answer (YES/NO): NO